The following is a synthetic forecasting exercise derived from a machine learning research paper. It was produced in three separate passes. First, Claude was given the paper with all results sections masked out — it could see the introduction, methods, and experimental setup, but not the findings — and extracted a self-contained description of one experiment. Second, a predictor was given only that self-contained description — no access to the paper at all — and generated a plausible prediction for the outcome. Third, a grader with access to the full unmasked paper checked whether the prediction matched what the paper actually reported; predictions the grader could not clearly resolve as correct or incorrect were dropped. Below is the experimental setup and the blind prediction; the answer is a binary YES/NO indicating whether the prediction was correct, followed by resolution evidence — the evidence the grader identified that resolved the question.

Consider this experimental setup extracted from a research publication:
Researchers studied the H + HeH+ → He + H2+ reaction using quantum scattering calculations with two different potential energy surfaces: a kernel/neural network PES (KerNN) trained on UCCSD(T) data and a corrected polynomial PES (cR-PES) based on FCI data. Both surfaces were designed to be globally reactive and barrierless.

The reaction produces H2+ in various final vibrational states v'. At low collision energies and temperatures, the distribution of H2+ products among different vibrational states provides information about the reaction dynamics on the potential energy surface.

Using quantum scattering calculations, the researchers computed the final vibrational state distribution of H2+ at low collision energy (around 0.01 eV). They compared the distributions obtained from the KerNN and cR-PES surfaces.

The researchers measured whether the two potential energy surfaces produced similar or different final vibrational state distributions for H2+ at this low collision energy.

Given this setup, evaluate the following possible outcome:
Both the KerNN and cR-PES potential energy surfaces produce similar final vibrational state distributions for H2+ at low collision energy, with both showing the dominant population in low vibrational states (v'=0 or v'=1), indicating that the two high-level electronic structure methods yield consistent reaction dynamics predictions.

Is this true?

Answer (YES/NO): NO